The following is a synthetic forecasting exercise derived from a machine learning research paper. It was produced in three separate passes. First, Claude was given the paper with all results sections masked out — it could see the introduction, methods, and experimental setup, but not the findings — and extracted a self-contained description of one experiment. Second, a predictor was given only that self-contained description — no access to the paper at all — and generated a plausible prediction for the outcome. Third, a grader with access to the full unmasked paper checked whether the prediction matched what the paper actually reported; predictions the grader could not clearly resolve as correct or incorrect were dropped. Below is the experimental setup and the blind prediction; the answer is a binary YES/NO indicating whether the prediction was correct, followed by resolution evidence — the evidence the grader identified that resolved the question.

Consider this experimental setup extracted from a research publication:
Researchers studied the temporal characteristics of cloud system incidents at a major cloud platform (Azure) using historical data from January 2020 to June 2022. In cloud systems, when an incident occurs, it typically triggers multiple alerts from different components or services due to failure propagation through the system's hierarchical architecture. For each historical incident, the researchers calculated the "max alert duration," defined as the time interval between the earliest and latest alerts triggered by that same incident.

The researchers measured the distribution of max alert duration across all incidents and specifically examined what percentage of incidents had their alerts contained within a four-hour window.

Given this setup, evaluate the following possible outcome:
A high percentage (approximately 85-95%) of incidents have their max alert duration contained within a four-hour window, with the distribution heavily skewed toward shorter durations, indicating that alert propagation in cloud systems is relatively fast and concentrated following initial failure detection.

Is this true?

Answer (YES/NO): YES